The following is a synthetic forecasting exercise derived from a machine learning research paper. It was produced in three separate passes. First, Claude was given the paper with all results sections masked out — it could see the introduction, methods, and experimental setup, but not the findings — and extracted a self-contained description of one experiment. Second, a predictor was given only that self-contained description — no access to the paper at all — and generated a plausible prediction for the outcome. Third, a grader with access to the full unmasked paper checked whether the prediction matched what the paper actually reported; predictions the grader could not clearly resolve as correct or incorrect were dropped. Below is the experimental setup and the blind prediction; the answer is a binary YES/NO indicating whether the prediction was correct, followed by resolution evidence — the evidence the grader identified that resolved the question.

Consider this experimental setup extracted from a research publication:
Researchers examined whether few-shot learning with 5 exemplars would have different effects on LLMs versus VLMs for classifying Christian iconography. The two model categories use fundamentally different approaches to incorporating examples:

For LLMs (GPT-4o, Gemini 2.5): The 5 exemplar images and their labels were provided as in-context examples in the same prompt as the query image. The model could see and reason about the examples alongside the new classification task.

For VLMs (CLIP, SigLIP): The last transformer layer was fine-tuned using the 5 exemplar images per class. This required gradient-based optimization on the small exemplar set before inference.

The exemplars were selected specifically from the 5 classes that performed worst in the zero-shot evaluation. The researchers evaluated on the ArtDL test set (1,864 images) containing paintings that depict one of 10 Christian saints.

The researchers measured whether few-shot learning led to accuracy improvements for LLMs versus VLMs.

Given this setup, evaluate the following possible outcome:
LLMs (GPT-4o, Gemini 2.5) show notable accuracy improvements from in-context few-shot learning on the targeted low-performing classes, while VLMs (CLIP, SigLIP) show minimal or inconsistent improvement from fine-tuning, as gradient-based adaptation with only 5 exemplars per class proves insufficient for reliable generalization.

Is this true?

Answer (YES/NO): NO